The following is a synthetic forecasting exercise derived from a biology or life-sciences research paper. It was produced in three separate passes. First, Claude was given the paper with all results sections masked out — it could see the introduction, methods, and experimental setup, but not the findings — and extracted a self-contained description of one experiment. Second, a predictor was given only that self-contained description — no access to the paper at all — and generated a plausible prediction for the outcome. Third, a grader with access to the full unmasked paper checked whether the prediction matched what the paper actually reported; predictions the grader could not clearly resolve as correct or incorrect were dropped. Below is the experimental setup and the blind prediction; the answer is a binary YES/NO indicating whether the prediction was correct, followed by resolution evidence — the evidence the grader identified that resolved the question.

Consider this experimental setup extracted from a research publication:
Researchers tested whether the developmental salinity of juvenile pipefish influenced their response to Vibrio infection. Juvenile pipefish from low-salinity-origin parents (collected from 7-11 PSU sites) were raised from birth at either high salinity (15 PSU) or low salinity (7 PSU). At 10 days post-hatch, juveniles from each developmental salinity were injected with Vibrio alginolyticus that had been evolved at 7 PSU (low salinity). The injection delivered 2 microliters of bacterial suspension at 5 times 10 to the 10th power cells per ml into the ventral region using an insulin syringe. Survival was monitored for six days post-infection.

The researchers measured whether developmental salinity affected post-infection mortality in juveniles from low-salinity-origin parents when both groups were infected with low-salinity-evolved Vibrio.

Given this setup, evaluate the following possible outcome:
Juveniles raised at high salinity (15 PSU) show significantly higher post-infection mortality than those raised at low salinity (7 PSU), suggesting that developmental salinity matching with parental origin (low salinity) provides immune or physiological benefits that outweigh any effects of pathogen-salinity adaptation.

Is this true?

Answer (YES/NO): NO